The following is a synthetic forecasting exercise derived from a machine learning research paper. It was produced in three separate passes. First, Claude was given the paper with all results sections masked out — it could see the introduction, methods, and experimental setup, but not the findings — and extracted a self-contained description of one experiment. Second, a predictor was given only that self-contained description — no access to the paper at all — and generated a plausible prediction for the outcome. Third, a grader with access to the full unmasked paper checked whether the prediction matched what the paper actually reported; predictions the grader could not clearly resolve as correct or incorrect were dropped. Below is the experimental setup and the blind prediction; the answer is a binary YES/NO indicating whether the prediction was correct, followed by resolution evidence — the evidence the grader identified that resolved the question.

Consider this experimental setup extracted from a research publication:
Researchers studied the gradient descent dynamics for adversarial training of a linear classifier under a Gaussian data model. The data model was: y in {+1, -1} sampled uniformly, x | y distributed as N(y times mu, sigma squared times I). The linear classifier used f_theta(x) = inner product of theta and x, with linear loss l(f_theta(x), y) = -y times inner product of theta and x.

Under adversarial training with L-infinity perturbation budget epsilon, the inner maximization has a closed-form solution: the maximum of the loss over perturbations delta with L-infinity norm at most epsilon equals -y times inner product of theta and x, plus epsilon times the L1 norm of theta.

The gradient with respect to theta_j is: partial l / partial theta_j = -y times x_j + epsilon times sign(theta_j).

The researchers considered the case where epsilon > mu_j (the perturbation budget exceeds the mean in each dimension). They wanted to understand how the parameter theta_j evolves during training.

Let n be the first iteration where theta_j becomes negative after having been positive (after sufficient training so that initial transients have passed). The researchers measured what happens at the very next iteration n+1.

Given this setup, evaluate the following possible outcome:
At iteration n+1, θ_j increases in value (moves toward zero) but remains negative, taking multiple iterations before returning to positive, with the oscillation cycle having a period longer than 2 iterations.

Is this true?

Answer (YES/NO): NO